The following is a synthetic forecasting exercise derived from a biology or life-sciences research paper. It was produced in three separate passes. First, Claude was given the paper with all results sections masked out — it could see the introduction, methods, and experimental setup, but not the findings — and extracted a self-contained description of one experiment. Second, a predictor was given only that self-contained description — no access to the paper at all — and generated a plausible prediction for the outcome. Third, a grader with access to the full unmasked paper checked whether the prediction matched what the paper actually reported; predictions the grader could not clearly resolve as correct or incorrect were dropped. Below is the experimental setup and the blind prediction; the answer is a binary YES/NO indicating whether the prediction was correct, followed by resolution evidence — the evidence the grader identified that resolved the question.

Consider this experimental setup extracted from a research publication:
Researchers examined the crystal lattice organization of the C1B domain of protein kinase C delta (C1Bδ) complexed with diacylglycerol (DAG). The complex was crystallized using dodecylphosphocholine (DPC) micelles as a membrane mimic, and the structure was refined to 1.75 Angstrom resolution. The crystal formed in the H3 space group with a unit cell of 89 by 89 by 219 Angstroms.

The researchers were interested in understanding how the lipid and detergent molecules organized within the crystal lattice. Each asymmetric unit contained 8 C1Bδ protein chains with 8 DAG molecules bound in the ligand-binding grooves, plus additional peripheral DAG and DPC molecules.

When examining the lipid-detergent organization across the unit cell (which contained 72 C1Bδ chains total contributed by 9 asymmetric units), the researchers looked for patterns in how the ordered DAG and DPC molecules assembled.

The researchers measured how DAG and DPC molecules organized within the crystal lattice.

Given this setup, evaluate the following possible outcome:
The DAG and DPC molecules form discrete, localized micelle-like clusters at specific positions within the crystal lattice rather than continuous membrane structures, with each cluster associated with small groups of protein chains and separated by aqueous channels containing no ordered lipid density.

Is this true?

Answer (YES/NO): YES